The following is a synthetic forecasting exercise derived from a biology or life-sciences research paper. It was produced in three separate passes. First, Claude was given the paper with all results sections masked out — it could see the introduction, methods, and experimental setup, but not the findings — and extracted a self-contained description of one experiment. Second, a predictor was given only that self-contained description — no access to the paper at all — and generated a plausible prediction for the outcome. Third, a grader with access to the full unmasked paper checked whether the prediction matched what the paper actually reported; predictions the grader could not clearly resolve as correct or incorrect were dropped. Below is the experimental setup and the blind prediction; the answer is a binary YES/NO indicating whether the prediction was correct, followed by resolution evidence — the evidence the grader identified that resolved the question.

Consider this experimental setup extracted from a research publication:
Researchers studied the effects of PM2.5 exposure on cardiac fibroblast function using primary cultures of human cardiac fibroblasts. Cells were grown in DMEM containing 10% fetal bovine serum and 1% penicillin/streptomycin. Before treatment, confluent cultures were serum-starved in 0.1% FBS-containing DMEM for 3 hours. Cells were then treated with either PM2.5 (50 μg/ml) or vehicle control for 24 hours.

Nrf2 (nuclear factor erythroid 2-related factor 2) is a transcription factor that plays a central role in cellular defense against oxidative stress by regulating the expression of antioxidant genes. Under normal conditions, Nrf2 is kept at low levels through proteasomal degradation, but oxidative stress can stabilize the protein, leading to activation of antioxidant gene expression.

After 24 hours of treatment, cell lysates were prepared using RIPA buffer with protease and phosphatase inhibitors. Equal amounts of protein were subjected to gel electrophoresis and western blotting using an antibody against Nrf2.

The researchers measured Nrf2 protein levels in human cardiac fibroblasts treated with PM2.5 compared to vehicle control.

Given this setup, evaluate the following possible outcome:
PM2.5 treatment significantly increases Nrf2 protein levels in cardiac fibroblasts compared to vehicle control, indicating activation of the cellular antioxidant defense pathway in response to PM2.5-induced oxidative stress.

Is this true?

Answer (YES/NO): NO